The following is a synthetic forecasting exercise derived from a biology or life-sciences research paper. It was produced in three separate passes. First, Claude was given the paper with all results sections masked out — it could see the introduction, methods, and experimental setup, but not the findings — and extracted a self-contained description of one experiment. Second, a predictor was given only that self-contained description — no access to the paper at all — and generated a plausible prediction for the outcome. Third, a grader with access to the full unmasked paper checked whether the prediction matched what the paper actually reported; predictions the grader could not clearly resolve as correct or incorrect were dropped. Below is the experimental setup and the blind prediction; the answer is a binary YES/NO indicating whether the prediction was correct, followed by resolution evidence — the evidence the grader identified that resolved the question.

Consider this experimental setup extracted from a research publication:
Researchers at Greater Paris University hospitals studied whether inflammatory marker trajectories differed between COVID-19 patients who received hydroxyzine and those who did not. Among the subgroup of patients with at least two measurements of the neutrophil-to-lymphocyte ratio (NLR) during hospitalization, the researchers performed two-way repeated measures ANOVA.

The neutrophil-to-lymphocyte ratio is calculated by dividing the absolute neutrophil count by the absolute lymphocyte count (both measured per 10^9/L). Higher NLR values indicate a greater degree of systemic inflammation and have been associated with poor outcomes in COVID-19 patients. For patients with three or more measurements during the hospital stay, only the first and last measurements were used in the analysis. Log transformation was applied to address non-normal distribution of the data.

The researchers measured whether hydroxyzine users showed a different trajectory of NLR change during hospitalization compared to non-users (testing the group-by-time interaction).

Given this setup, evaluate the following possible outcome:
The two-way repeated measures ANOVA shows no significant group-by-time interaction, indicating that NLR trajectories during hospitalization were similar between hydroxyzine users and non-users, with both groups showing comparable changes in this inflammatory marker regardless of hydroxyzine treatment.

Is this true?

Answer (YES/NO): NO